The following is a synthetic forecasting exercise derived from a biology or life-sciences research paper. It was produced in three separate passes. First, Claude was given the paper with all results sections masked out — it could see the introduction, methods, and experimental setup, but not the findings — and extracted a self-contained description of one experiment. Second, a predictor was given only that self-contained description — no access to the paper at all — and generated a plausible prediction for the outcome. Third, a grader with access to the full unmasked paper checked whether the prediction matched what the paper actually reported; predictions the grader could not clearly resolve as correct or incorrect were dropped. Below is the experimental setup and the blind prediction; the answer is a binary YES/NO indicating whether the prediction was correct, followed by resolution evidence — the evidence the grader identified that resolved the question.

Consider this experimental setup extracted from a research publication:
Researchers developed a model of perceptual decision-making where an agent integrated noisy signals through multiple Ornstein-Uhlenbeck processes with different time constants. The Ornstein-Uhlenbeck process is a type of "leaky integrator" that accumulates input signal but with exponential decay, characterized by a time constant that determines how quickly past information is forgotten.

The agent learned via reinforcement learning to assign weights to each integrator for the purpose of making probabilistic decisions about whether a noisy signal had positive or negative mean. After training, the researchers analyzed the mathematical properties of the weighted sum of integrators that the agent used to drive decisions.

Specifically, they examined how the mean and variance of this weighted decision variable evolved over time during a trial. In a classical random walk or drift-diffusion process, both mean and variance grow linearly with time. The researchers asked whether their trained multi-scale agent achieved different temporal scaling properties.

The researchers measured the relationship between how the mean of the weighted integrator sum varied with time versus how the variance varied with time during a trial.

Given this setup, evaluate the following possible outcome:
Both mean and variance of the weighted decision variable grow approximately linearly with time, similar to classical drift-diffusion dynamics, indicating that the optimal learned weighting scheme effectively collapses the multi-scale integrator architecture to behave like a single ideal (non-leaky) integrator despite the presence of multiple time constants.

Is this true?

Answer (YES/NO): NO